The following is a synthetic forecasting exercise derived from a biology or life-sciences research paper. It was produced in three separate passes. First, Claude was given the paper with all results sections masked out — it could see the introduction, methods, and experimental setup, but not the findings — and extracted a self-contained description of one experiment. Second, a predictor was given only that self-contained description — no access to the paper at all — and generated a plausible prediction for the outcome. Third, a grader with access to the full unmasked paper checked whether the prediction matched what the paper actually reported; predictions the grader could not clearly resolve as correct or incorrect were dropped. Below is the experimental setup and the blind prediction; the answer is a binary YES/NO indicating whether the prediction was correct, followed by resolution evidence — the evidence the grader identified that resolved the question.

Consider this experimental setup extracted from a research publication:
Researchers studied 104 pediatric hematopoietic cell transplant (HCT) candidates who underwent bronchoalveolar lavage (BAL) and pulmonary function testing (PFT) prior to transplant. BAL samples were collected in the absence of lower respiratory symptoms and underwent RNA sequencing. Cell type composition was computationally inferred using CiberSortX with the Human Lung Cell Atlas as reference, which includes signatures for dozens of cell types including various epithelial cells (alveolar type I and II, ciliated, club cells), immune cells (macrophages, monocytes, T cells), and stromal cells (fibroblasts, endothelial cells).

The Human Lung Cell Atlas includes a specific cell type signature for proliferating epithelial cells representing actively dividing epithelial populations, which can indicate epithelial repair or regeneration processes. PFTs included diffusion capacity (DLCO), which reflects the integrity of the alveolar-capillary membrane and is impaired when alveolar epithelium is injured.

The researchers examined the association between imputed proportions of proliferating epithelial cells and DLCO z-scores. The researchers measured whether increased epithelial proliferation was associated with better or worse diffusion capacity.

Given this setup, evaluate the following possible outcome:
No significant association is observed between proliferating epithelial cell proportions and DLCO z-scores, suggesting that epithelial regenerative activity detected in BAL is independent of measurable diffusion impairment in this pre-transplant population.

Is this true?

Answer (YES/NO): NO